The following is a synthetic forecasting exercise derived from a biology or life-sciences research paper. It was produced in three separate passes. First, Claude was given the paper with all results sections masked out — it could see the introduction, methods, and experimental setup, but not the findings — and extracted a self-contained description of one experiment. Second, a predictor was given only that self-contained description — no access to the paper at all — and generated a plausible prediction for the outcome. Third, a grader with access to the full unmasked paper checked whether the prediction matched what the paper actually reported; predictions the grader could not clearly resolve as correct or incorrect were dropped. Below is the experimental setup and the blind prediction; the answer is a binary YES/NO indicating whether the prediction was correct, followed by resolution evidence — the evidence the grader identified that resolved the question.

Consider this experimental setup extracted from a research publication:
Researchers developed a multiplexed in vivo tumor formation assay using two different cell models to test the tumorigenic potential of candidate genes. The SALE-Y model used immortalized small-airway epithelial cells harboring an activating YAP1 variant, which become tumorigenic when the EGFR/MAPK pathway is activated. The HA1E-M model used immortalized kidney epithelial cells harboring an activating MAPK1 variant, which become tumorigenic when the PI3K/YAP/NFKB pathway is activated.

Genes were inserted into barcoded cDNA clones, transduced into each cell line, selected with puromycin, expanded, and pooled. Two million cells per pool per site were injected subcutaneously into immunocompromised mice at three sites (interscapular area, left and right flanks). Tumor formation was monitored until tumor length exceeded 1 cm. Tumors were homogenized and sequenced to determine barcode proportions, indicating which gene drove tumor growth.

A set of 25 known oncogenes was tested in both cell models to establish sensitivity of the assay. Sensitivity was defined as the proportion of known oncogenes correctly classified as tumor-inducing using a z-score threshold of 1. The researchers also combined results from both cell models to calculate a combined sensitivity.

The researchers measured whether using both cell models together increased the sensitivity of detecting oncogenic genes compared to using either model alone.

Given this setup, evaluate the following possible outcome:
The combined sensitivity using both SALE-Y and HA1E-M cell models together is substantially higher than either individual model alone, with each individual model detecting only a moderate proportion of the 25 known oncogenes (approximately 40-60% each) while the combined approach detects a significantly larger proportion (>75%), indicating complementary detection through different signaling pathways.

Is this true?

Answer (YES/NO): NO